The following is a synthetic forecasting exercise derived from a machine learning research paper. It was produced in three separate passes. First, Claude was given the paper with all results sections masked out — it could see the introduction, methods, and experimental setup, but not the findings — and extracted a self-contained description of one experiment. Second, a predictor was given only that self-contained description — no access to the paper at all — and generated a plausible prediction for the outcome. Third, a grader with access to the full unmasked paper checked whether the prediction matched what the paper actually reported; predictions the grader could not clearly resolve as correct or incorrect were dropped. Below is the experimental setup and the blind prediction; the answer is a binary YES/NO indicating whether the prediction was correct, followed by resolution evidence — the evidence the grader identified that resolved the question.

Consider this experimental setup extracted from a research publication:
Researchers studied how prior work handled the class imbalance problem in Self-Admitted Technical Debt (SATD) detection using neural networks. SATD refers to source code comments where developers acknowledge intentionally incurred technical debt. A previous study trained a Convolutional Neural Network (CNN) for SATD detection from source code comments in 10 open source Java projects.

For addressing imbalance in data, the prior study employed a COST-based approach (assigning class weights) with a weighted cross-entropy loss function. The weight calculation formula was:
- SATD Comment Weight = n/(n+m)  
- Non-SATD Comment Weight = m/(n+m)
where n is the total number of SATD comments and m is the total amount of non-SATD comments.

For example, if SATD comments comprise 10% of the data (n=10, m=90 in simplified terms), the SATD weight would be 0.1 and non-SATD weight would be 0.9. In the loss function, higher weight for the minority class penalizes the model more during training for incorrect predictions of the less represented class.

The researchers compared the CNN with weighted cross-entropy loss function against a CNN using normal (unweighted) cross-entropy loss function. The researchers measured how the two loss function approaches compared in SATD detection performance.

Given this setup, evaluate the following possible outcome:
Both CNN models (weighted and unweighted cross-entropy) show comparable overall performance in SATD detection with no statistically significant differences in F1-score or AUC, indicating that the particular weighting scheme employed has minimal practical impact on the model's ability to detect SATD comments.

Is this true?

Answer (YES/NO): NO